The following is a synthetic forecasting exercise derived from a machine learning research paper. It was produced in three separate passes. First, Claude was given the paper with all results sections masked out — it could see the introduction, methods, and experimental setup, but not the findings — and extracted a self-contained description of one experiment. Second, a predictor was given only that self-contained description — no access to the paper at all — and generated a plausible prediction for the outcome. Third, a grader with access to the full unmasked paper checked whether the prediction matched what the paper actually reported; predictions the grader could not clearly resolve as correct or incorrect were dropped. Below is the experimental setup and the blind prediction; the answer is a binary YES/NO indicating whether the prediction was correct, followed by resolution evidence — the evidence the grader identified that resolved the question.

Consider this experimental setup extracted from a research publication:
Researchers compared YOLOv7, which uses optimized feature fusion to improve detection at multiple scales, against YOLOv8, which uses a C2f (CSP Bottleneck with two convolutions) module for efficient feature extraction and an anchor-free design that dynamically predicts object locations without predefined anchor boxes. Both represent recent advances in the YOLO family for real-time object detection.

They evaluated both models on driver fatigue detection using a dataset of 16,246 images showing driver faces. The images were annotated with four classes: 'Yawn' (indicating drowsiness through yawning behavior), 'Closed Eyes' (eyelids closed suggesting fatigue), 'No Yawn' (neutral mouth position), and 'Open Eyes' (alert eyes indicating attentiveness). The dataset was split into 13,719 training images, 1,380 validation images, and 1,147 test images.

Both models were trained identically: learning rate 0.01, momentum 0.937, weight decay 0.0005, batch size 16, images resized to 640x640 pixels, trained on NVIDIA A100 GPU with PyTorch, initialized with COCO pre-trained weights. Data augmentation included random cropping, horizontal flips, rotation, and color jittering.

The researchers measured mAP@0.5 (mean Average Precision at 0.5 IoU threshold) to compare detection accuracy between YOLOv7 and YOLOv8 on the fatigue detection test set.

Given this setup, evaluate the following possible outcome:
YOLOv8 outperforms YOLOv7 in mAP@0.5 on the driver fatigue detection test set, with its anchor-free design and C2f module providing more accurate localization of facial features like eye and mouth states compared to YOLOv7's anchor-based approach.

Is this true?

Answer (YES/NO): YES